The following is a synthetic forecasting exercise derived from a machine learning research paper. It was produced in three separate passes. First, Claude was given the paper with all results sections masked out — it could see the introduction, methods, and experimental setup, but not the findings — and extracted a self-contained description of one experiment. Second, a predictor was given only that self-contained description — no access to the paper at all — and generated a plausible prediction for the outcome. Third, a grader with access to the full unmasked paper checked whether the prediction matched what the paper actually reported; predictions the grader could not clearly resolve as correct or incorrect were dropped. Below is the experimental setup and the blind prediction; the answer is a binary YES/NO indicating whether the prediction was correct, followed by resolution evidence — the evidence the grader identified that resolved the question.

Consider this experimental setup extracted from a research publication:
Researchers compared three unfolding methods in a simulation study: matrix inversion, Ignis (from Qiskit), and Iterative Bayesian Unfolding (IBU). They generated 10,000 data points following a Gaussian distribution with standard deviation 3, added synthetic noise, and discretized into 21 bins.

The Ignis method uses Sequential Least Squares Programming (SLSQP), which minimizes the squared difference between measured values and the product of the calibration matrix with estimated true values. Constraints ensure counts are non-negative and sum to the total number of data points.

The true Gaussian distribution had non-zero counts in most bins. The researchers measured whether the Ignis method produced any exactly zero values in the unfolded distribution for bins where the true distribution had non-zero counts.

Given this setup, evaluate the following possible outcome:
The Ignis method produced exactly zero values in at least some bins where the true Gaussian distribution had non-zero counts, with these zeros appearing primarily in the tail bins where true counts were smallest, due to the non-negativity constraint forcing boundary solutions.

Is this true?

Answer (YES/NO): NO